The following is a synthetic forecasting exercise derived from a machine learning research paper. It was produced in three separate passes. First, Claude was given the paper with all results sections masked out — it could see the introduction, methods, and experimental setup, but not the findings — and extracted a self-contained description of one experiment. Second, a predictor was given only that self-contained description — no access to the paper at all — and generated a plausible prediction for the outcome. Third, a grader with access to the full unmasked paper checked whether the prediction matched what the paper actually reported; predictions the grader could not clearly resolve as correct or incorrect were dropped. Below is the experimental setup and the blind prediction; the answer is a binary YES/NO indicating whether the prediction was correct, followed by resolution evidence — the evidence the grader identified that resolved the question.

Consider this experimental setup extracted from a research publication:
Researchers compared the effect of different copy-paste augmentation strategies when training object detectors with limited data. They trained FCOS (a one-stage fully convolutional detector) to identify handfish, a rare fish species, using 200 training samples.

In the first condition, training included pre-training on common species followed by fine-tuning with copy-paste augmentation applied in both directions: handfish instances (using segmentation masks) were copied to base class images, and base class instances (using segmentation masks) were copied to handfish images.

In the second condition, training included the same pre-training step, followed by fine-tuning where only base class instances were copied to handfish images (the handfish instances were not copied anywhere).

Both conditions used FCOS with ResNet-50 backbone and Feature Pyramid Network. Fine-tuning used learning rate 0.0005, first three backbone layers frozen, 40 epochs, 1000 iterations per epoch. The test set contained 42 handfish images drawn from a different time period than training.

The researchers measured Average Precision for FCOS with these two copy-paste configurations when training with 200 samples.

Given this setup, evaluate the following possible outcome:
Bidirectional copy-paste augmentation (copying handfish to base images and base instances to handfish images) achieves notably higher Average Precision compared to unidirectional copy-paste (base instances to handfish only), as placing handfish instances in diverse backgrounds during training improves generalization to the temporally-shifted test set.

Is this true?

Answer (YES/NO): YES